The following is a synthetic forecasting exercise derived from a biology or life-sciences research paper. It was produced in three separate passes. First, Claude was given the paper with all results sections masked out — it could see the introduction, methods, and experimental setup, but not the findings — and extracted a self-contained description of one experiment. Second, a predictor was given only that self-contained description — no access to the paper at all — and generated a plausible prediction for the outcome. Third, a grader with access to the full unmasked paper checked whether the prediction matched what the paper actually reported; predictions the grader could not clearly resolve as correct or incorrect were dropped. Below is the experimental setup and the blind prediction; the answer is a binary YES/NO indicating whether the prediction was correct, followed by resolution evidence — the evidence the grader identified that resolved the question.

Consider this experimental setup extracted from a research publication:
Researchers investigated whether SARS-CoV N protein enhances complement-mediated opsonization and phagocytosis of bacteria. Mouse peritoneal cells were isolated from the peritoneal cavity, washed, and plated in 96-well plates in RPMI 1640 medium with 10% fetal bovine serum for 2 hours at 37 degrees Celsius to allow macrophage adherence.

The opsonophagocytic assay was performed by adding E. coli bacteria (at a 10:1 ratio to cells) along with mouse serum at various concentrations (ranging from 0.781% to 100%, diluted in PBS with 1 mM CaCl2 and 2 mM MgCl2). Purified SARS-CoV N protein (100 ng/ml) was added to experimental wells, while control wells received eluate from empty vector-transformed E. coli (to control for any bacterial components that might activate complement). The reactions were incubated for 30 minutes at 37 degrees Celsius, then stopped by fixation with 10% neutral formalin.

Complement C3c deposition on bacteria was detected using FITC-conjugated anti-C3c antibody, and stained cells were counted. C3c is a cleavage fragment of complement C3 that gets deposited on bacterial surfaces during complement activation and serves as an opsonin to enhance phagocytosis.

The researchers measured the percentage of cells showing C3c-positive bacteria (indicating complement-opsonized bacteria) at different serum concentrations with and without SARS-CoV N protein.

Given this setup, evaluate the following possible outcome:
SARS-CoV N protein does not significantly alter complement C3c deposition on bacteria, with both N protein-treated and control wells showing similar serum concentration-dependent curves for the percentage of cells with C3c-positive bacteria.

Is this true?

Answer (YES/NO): NO